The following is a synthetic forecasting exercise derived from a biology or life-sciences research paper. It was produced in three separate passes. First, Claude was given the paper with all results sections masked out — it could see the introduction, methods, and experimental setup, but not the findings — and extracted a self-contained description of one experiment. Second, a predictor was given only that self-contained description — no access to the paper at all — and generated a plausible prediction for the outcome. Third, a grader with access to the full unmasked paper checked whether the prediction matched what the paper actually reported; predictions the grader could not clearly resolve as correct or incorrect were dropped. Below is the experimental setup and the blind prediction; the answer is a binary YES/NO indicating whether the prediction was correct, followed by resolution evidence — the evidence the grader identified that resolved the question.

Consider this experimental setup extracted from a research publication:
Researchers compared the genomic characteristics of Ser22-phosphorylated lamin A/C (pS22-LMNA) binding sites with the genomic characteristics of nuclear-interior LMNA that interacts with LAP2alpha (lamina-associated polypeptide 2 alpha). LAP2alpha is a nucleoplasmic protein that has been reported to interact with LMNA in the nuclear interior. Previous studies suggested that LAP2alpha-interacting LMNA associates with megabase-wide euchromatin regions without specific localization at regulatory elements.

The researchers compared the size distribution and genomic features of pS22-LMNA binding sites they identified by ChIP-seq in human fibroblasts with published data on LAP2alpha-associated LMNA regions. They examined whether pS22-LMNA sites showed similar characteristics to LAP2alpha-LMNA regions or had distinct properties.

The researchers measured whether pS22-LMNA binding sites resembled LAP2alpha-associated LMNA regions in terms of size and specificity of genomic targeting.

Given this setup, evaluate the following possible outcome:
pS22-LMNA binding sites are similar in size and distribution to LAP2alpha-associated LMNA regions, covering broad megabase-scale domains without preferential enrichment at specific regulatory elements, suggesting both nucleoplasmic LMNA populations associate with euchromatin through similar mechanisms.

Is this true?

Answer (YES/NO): NO